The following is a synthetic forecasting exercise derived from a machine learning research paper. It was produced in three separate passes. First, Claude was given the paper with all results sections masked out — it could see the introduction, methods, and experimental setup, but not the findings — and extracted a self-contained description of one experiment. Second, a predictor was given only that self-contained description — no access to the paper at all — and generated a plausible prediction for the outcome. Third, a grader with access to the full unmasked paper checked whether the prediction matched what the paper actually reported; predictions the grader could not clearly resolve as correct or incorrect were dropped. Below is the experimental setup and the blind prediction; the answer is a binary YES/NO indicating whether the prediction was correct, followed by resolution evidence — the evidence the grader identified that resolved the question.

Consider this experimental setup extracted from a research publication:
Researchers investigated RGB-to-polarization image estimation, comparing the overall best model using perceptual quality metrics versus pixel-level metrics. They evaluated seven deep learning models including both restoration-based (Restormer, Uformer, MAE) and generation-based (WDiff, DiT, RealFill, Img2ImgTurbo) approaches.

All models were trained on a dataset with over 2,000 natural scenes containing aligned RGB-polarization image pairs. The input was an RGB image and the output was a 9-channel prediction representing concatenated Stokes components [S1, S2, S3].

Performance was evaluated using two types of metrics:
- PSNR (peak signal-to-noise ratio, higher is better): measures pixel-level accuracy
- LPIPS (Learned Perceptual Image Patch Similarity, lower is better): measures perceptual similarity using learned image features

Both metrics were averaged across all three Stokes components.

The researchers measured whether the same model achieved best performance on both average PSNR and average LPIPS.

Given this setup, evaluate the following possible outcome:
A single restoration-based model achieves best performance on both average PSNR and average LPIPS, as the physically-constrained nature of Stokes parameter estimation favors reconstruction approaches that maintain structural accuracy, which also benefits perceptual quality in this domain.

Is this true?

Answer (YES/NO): NO